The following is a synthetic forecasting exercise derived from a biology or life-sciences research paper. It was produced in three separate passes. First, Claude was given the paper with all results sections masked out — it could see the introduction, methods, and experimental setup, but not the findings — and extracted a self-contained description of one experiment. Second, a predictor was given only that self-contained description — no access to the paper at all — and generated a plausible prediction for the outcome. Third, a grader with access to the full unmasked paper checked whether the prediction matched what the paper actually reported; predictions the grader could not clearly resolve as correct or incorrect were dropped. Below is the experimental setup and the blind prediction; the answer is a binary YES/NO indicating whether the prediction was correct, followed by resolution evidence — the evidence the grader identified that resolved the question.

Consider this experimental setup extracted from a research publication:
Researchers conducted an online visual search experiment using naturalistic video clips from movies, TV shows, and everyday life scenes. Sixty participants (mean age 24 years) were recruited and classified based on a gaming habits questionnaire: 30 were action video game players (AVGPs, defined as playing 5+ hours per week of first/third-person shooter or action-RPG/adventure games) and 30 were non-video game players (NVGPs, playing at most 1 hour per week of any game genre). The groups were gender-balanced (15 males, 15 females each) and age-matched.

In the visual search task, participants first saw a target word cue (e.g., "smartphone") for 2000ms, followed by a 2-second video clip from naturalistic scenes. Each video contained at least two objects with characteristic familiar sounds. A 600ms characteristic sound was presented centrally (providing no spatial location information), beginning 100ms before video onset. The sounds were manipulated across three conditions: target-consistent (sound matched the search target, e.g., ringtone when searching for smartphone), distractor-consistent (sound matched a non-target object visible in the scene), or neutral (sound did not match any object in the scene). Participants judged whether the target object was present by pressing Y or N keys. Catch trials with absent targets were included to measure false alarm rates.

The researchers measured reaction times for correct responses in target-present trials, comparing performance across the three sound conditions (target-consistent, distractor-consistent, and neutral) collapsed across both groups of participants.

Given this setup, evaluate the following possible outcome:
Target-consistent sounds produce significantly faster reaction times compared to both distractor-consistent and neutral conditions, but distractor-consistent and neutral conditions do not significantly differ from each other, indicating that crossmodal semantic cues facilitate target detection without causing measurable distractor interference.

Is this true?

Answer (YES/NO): NO